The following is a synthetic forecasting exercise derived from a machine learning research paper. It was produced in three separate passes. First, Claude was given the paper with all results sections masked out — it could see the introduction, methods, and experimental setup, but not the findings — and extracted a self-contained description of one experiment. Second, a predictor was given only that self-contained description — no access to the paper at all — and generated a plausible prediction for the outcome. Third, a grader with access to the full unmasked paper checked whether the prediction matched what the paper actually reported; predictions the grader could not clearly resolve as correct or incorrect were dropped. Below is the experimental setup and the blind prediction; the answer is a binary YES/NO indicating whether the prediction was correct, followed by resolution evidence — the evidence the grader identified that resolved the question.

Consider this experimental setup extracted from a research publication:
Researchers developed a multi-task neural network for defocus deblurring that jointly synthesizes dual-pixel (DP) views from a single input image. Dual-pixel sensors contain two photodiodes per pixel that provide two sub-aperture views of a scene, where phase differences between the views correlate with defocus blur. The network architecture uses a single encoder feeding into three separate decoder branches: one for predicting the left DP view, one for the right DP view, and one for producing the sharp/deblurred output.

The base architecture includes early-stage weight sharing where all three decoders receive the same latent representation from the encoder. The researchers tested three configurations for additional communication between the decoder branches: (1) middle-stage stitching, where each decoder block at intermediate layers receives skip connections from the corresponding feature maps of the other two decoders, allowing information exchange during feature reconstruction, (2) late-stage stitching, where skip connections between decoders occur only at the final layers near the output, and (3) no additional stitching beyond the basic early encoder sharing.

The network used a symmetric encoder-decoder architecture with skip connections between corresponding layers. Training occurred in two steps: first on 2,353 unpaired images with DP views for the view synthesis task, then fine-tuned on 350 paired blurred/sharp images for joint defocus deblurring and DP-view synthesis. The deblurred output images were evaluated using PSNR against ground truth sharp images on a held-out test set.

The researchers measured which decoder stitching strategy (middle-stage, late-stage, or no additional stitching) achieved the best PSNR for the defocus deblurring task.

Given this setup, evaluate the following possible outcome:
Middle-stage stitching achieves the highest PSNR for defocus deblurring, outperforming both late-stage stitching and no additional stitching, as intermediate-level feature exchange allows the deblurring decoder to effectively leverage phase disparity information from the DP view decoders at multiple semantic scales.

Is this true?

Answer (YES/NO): YES